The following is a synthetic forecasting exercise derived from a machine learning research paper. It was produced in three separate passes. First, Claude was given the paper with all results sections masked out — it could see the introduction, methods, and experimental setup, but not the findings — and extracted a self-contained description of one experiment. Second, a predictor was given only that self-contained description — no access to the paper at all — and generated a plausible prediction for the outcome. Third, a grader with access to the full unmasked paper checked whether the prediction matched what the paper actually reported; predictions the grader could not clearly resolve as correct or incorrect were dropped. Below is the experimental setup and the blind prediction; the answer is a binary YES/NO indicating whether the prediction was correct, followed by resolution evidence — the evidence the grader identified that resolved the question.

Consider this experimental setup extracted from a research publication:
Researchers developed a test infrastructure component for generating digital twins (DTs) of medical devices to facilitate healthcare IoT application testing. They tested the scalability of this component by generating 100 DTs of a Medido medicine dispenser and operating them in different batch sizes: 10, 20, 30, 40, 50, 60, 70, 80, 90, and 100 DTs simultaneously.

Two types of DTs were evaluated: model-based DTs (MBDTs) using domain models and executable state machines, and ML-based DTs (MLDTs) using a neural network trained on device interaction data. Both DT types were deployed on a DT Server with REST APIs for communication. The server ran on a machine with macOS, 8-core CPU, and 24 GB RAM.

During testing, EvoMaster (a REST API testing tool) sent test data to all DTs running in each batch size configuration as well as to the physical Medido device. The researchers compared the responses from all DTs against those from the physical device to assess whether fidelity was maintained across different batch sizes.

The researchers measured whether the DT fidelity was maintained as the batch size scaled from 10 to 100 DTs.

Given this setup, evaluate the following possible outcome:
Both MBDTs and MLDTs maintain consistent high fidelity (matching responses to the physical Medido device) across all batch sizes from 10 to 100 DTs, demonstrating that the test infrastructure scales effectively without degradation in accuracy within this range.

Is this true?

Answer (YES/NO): YES